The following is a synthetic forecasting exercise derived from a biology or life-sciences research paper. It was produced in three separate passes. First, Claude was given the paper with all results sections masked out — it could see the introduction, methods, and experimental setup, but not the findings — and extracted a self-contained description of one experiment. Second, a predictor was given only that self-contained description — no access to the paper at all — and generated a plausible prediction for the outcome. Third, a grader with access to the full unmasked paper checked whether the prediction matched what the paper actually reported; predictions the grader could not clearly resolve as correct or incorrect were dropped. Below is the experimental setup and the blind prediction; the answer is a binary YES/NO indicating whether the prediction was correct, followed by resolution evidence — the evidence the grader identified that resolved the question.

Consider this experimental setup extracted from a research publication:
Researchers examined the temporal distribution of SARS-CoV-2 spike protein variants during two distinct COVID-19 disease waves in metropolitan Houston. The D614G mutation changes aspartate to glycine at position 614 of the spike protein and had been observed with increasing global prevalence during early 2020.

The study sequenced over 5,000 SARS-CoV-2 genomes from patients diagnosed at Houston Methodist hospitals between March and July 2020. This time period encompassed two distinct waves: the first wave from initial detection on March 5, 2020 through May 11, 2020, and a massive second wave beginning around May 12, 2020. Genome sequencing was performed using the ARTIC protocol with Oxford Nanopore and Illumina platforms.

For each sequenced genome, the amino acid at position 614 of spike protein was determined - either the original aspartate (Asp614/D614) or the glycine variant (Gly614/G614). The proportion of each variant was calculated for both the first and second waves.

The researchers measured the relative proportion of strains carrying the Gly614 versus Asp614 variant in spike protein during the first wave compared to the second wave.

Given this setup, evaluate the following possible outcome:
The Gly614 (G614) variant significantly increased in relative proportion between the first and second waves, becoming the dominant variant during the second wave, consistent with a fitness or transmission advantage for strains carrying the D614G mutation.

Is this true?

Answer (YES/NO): YES